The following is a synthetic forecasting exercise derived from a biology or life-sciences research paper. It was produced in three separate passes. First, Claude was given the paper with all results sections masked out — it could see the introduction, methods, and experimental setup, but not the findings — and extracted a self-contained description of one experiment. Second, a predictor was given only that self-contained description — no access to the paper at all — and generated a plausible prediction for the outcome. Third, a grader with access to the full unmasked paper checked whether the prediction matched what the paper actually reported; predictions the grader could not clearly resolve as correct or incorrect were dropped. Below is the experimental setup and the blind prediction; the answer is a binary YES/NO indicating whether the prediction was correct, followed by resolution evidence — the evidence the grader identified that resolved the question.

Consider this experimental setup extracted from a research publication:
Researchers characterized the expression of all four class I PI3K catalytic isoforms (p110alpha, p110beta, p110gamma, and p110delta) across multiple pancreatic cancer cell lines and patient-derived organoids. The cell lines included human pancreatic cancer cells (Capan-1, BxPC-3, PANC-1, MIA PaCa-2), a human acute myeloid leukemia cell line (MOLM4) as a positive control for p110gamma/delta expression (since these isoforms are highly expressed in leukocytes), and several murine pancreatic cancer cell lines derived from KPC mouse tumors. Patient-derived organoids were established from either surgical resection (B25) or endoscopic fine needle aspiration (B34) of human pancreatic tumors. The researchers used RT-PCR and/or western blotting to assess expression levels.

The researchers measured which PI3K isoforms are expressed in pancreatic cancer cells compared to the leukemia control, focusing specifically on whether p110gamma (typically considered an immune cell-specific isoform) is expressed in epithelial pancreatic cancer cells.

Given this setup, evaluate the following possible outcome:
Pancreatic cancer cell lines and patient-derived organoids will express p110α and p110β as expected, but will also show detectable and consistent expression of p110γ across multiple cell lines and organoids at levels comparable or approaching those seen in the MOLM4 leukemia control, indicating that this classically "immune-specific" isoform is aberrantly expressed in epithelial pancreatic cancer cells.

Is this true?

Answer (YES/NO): NO